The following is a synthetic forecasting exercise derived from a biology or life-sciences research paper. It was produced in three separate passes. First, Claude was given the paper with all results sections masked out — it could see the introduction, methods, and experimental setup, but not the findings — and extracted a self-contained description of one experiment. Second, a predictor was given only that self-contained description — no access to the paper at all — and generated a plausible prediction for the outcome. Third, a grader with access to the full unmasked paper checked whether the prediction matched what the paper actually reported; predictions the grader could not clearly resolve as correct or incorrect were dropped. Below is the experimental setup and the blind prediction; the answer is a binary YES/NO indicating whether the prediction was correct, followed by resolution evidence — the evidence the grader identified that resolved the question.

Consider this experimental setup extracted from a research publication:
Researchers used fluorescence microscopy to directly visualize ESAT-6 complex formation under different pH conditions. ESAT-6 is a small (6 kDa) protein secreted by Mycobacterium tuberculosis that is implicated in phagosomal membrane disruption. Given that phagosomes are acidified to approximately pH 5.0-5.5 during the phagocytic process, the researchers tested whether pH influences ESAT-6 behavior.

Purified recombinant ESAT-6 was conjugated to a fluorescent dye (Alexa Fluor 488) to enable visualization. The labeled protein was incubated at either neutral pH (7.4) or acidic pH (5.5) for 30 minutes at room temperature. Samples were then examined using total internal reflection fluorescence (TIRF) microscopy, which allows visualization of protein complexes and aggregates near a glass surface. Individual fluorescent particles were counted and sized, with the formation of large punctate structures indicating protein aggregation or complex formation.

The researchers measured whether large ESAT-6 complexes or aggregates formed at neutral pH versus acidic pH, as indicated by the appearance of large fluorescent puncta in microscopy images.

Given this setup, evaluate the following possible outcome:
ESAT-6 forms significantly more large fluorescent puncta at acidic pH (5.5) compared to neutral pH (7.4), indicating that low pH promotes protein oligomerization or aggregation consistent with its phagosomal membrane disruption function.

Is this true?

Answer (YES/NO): NO